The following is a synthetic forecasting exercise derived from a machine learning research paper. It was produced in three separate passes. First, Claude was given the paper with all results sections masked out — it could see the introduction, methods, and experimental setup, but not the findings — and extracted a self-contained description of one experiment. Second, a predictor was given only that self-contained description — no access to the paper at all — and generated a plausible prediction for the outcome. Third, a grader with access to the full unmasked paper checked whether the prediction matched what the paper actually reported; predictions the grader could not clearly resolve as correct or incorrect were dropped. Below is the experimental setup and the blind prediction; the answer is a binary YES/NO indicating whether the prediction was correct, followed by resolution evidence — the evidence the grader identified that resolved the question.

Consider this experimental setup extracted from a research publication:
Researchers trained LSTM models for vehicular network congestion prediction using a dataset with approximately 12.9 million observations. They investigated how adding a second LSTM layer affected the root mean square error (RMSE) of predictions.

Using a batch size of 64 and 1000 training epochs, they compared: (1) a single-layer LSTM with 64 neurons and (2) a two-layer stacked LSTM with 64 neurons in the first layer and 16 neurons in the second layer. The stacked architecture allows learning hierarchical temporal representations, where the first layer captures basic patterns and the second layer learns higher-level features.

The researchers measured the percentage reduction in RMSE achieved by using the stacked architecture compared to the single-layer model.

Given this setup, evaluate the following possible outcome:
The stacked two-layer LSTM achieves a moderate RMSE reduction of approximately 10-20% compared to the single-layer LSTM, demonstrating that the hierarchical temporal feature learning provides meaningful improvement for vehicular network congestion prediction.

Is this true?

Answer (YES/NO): NO